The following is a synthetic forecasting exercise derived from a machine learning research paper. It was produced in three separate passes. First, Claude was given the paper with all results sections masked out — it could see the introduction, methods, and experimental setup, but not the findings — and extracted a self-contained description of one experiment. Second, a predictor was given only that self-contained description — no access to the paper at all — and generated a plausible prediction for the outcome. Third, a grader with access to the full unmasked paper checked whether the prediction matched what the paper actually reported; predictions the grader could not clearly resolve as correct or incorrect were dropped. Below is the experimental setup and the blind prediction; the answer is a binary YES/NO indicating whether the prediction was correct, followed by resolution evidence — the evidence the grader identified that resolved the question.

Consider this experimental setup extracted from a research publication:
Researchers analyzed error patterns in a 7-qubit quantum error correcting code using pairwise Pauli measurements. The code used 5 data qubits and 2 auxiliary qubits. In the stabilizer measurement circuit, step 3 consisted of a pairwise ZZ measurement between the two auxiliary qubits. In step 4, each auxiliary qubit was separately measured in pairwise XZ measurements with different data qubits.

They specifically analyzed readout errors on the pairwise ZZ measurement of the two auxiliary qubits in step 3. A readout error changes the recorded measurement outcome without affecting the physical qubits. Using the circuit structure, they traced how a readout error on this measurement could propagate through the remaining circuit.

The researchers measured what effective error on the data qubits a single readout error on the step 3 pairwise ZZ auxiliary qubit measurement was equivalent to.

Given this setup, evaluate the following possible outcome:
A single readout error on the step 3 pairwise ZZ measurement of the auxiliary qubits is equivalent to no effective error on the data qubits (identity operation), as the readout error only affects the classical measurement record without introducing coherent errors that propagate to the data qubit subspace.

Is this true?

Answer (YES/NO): NO